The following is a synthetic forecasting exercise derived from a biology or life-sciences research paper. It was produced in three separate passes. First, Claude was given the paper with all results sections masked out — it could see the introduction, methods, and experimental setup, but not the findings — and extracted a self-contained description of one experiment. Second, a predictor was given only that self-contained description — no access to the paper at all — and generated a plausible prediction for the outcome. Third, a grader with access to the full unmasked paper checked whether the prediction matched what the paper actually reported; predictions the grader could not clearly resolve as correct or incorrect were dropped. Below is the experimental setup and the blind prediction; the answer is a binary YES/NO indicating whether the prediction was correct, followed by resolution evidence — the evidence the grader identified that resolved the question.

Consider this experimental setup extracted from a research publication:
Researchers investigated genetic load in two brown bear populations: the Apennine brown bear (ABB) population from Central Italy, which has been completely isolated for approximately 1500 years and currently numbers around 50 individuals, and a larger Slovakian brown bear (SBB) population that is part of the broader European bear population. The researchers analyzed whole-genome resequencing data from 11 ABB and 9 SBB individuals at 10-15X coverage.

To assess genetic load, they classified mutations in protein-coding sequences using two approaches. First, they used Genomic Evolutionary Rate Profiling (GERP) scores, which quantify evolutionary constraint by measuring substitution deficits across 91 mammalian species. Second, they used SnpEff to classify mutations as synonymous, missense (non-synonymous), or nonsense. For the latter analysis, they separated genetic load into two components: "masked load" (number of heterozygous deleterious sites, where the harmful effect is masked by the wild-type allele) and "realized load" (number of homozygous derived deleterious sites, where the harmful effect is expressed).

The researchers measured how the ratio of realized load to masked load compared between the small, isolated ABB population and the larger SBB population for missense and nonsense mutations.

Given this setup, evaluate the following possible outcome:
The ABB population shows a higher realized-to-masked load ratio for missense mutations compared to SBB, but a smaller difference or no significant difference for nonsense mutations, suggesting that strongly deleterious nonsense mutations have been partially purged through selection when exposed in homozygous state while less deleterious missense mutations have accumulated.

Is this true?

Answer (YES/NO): NO